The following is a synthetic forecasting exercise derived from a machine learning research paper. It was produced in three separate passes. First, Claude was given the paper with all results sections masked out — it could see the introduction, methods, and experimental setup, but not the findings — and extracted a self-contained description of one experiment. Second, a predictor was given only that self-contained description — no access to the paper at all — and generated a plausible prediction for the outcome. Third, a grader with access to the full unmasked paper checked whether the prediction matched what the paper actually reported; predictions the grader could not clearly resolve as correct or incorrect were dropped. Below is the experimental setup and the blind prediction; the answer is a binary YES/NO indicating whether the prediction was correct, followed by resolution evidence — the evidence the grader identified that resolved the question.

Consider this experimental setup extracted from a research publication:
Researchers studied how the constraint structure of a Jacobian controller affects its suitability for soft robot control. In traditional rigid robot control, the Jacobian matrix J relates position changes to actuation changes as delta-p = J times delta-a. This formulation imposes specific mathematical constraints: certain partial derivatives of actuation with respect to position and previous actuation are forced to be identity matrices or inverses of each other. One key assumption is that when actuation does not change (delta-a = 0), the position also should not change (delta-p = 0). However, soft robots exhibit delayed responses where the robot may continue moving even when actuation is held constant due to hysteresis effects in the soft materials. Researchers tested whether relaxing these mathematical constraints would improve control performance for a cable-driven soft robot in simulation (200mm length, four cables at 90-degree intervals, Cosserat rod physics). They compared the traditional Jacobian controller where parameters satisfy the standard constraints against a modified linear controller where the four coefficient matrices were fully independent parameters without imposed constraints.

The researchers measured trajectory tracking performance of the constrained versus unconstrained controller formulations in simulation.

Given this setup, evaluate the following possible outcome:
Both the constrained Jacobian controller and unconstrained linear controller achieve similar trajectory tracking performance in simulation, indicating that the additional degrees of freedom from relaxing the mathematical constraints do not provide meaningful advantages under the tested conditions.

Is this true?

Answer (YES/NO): NO